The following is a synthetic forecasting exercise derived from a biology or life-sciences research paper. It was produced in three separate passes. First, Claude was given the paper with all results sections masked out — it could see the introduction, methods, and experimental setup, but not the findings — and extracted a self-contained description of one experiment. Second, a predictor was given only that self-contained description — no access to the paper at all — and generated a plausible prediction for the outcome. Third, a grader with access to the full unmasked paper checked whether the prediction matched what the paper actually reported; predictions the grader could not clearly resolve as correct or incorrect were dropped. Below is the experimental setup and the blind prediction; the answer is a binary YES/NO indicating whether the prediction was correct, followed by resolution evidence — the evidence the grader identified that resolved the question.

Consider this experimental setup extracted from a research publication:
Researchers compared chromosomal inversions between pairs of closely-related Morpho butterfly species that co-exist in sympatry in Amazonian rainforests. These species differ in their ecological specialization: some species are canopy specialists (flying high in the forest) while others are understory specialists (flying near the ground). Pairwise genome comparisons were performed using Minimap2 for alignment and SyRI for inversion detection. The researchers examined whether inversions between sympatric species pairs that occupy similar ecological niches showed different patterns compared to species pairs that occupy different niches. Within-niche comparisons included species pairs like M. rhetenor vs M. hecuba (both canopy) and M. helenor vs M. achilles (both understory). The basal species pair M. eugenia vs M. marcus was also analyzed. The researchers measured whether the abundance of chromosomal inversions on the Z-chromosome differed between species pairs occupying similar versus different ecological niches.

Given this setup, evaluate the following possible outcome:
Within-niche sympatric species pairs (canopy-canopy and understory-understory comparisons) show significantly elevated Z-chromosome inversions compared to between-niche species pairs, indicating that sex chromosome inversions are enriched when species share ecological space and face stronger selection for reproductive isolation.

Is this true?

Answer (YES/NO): NO